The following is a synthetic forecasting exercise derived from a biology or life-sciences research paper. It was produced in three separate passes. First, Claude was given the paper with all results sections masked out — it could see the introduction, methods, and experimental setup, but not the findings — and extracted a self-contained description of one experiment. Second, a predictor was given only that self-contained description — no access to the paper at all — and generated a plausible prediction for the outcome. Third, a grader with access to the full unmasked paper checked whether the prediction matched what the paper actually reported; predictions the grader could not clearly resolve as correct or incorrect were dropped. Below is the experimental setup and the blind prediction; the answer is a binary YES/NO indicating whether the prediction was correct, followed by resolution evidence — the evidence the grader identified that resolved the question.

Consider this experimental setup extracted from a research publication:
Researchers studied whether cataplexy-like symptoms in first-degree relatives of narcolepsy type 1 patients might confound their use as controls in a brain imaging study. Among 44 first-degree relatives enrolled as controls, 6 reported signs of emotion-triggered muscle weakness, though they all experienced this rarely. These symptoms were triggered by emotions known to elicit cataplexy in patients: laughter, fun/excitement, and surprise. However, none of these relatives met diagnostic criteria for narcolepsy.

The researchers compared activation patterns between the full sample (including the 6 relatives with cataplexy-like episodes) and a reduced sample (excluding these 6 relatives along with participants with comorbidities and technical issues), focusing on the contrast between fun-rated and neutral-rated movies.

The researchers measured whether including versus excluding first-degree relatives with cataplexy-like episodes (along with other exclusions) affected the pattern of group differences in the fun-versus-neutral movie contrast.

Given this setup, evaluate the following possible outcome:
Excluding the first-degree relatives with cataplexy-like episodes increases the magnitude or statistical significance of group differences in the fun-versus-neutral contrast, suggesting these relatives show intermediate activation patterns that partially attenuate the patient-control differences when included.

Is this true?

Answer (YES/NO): YES